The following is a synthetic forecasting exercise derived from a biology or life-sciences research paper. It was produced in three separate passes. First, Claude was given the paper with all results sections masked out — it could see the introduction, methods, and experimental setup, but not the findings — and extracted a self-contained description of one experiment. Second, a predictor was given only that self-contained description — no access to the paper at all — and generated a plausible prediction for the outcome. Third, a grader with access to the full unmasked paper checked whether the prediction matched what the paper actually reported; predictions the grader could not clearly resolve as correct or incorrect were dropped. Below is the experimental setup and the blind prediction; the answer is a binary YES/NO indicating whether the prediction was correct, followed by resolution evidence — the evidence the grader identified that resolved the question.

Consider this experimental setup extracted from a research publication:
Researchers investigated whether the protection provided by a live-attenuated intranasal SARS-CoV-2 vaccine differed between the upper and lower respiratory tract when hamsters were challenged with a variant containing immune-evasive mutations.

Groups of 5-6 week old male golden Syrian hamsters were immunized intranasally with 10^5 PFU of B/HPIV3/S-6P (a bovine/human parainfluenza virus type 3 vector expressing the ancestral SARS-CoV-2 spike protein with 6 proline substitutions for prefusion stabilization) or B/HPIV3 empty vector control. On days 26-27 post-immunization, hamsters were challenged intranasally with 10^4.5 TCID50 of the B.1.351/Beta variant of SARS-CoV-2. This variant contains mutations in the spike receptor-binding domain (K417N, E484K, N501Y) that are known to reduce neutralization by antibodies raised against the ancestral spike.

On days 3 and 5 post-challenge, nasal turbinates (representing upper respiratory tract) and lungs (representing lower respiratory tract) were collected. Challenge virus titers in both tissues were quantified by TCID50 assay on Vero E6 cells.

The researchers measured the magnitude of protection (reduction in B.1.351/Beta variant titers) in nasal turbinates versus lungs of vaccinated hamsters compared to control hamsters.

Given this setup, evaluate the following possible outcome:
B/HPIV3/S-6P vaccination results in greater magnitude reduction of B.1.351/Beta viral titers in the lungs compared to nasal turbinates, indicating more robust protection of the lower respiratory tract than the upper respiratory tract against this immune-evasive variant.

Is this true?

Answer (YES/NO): NO